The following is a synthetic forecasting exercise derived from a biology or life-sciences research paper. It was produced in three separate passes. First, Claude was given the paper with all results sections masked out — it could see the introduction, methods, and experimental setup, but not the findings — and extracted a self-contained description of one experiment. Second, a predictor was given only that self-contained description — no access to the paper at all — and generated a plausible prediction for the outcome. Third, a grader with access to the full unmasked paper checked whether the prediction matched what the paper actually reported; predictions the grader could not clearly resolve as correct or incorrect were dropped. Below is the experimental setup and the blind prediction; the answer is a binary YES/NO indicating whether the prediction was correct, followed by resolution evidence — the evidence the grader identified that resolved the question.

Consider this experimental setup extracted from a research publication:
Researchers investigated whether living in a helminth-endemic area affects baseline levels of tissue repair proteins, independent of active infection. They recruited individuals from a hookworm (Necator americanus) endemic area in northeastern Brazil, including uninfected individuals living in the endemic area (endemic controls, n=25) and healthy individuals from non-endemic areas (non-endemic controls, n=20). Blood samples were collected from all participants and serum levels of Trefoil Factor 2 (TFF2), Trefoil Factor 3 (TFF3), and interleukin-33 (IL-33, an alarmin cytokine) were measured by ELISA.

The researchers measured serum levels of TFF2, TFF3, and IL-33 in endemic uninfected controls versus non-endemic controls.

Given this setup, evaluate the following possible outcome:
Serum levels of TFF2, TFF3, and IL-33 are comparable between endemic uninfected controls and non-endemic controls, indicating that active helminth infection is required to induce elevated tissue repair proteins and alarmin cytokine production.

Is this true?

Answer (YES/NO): YES